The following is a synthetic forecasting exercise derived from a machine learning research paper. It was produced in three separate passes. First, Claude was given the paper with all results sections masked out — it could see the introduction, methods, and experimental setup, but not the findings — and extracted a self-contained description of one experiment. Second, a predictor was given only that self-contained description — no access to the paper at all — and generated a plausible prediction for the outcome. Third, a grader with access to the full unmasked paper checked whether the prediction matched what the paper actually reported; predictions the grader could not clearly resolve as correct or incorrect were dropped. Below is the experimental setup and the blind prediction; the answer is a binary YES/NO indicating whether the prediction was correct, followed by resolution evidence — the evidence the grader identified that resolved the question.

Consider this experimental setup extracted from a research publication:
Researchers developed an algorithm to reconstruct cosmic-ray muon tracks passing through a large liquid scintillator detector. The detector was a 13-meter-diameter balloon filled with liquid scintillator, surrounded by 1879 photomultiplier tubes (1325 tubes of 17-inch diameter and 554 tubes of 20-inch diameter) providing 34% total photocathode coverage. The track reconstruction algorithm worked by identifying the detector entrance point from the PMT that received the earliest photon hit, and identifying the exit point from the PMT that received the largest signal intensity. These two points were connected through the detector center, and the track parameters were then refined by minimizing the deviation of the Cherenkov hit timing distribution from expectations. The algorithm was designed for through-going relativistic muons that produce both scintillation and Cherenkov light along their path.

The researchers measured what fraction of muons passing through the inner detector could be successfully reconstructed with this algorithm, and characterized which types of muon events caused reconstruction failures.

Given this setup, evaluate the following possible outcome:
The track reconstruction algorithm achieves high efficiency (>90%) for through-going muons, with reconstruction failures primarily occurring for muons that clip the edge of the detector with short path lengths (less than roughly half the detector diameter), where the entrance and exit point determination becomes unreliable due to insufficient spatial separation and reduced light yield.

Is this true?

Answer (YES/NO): NO